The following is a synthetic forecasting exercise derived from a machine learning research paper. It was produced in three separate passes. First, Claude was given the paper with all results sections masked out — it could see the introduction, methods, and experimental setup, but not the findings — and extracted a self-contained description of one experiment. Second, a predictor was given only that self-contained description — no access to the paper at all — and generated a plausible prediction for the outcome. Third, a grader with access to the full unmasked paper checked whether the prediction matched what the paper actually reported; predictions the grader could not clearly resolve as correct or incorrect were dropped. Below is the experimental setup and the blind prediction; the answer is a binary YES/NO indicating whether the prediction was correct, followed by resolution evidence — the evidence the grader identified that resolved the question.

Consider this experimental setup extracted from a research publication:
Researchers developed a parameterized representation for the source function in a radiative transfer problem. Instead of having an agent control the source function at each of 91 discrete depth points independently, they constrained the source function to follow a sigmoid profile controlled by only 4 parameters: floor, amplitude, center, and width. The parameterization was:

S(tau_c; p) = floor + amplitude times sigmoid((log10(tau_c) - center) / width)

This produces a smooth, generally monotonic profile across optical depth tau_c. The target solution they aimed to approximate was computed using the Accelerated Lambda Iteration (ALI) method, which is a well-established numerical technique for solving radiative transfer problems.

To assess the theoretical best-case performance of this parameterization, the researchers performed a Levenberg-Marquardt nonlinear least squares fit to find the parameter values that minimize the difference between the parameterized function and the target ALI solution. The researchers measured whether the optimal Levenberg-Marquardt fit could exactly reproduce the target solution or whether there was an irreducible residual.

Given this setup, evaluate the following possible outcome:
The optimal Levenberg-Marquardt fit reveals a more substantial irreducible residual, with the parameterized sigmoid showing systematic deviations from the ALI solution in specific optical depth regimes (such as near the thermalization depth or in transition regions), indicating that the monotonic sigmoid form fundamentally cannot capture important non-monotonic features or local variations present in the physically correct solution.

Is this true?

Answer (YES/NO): NO